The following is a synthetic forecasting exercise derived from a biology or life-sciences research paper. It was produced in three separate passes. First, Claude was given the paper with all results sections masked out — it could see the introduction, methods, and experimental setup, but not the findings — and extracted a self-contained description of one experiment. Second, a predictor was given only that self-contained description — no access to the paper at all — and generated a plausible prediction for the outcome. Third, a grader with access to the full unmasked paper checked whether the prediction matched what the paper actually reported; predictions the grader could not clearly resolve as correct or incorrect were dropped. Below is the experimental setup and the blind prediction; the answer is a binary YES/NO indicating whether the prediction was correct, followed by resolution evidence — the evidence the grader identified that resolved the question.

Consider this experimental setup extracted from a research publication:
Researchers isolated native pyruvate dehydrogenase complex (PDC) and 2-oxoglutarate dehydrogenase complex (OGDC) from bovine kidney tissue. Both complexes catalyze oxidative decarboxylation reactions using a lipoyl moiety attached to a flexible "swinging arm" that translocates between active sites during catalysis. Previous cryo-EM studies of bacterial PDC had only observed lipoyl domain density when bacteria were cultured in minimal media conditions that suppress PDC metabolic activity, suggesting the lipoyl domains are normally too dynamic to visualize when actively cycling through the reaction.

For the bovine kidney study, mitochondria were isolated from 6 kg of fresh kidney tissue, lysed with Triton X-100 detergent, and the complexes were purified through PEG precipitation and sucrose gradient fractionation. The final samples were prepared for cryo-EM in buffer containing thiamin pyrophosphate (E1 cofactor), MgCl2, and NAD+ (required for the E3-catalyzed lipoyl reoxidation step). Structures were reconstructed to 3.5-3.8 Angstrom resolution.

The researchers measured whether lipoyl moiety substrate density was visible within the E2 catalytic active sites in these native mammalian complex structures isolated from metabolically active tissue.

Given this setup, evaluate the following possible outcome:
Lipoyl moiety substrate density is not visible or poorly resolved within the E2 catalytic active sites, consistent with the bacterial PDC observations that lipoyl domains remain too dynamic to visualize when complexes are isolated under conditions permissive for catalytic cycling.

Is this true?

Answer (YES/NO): NO